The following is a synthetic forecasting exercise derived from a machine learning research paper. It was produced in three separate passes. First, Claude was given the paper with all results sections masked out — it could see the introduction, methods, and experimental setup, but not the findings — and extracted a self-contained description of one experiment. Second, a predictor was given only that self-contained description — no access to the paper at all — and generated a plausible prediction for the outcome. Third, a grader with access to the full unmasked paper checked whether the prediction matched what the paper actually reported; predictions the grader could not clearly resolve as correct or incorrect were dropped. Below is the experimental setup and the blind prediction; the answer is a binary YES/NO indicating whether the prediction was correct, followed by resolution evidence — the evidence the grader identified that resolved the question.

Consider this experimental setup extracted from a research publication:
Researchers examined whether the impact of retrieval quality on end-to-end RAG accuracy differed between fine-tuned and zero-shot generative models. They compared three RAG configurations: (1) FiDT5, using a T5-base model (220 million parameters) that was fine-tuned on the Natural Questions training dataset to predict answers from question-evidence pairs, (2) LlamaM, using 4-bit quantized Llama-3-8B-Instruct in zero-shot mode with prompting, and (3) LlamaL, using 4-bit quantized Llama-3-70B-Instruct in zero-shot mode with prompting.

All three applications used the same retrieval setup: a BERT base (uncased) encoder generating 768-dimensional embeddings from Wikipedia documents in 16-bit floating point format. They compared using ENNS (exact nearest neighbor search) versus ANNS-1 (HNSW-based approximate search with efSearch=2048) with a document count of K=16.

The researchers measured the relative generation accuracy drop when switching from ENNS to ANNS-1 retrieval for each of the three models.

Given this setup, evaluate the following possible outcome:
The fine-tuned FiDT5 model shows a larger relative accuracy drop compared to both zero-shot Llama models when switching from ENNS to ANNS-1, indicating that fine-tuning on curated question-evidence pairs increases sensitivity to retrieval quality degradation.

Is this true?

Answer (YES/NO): NO